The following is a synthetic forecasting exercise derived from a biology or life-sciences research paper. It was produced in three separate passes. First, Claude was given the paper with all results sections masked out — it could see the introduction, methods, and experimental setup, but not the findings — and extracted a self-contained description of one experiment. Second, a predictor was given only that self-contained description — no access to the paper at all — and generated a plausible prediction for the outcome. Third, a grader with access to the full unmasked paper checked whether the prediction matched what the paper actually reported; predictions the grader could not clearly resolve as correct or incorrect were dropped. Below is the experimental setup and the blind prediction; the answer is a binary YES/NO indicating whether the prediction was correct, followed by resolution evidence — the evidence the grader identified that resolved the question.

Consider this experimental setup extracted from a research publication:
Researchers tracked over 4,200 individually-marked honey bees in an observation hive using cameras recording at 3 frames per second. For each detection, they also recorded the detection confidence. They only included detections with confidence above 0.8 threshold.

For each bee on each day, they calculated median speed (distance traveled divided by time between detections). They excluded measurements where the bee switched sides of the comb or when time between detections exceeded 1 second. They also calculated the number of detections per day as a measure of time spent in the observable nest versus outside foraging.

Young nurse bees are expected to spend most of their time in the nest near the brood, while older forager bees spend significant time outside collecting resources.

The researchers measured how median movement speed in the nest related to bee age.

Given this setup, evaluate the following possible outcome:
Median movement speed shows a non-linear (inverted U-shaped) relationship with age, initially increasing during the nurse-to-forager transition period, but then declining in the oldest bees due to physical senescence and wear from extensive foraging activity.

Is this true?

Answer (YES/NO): NO